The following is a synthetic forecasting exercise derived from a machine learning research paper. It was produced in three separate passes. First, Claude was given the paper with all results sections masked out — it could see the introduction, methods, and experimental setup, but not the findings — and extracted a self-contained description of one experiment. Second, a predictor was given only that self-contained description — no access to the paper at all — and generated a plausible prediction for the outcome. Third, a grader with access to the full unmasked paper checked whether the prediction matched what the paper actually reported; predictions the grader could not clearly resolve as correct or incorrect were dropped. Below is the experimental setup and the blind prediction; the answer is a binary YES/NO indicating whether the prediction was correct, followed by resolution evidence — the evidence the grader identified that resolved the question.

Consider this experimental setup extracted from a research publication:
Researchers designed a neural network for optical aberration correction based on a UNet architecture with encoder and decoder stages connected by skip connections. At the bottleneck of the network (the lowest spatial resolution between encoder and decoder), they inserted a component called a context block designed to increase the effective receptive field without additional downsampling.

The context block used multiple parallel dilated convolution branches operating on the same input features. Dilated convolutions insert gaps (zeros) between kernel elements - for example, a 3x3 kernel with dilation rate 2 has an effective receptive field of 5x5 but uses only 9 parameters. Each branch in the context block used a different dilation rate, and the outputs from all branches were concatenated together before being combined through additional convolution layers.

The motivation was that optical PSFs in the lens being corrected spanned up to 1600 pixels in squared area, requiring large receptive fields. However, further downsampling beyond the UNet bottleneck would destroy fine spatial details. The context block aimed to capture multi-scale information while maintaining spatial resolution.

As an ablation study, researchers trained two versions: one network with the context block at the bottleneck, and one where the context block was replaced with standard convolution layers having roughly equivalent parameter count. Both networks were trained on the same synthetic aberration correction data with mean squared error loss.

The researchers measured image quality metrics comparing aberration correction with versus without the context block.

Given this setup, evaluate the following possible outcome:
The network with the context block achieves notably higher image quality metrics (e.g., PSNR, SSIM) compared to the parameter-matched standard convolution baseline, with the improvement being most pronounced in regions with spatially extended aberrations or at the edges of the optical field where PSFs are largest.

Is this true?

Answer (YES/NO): NO